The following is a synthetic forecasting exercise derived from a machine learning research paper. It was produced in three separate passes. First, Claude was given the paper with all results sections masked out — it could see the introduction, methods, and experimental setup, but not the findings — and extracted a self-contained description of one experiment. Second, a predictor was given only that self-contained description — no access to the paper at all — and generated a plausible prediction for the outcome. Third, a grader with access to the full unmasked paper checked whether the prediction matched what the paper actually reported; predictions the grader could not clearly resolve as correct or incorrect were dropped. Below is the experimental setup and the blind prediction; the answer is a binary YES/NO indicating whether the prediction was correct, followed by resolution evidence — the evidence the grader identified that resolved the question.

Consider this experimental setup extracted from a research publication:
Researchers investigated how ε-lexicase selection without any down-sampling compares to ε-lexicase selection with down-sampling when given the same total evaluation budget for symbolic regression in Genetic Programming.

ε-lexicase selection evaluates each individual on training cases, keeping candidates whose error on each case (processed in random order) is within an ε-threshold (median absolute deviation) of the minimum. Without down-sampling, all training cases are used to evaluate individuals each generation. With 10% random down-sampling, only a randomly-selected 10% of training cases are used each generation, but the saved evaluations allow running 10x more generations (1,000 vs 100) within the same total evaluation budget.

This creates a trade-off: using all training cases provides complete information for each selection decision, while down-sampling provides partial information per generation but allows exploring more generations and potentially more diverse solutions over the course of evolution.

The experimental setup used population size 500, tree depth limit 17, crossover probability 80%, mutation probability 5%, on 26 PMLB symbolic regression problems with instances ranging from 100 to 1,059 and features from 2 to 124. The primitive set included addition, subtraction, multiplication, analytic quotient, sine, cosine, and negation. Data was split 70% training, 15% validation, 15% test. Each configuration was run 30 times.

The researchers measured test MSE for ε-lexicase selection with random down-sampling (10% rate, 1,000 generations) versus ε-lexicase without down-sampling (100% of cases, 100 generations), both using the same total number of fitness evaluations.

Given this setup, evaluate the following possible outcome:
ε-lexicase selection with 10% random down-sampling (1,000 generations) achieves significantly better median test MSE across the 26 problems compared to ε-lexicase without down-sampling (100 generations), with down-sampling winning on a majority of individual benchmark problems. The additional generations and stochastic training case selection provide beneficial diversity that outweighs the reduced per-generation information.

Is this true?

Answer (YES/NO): YES